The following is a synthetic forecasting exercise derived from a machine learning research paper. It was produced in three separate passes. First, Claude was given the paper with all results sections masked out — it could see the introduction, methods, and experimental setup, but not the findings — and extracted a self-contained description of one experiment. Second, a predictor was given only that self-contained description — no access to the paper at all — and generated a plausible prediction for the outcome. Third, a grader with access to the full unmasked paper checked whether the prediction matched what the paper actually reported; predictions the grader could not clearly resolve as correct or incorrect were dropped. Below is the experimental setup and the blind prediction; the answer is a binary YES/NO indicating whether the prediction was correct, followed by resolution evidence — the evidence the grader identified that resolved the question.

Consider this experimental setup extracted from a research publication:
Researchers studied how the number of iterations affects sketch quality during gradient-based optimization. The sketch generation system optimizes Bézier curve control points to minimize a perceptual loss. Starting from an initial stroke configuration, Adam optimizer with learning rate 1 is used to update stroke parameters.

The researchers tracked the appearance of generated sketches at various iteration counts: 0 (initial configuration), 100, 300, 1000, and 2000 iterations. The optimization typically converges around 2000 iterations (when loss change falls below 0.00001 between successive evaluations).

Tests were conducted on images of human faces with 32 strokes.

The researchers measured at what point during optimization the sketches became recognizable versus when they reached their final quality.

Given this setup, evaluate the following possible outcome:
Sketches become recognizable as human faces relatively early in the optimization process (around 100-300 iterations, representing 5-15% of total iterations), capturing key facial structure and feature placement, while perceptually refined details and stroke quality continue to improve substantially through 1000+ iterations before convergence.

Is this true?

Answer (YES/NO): YES